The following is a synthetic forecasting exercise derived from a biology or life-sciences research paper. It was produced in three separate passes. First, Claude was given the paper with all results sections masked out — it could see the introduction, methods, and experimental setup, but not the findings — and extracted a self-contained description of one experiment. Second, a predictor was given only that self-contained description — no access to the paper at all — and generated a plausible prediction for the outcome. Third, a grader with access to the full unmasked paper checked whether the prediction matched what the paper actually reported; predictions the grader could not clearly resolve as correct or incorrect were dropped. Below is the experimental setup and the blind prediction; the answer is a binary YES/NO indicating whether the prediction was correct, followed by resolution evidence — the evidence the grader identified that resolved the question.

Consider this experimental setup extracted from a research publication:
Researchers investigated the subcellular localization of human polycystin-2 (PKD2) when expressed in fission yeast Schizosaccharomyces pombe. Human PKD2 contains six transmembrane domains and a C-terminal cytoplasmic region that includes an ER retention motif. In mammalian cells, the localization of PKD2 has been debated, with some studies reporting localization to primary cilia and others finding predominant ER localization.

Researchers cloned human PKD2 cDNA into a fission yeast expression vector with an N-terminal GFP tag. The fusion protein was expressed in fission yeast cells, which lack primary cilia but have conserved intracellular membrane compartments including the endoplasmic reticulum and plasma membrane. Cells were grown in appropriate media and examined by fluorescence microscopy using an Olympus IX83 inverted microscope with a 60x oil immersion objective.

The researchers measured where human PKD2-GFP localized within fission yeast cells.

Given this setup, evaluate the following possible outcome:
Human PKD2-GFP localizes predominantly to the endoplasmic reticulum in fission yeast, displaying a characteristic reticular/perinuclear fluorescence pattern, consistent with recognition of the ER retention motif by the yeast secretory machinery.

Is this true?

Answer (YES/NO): YES